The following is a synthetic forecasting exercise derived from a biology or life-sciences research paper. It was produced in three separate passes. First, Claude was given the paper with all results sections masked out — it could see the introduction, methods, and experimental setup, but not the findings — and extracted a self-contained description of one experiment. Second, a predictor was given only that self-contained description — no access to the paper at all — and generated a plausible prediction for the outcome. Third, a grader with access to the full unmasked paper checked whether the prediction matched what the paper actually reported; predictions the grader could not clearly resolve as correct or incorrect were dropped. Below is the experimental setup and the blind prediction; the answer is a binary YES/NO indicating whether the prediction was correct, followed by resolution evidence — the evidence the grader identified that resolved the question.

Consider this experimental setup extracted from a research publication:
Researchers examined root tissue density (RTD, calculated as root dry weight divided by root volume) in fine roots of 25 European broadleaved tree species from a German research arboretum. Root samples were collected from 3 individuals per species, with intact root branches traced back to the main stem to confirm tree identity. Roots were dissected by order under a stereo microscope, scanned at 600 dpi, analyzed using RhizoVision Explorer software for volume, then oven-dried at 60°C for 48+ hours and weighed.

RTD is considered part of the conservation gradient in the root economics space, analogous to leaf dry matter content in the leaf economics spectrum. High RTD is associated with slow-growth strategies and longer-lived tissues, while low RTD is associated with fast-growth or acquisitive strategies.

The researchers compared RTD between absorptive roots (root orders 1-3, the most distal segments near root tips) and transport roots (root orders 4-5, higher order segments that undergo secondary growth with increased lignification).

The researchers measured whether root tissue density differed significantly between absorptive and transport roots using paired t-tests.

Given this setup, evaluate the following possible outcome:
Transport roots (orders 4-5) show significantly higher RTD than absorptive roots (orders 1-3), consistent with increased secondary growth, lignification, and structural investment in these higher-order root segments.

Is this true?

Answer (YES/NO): YES